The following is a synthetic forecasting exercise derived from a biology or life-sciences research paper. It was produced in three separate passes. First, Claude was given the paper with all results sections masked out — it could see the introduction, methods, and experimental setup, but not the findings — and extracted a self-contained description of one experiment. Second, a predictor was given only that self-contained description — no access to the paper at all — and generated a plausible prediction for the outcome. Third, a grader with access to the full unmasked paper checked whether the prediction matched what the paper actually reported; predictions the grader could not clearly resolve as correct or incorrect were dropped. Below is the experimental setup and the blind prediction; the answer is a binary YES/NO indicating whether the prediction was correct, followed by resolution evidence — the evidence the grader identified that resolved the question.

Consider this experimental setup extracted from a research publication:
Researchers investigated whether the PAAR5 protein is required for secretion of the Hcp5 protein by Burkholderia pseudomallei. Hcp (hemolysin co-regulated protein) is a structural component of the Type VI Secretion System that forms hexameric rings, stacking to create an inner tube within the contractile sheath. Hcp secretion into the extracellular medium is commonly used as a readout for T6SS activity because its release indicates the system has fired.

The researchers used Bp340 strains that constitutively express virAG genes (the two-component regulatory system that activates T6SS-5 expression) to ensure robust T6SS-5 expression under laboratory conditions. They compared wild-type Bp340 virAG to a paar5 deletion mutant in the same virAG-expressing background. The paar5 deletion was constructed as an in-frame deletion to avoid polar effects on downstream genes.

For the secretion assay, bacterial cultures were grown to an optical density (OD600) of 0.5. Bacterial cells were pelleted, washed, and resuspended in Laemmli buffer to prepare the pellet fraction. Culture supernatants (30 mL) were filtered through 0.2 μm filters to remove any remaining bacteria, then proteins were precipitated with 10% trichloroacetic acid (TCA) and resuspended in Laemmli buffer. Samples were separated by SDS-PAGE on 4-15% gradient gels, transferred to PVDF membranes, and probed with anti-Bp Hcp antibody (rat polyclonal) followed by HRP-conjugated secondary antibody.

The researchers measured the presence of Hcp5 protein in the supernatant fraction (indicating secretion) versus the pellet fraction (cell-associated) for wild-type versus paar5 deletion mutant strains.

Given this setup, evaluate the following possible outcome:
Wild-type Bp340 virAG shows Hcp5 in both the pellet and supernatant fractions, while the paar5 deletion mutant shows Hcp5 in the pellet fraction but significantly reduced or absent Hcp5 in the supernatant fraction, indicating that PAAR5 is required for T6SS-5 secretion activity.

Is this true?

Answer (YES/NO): NO